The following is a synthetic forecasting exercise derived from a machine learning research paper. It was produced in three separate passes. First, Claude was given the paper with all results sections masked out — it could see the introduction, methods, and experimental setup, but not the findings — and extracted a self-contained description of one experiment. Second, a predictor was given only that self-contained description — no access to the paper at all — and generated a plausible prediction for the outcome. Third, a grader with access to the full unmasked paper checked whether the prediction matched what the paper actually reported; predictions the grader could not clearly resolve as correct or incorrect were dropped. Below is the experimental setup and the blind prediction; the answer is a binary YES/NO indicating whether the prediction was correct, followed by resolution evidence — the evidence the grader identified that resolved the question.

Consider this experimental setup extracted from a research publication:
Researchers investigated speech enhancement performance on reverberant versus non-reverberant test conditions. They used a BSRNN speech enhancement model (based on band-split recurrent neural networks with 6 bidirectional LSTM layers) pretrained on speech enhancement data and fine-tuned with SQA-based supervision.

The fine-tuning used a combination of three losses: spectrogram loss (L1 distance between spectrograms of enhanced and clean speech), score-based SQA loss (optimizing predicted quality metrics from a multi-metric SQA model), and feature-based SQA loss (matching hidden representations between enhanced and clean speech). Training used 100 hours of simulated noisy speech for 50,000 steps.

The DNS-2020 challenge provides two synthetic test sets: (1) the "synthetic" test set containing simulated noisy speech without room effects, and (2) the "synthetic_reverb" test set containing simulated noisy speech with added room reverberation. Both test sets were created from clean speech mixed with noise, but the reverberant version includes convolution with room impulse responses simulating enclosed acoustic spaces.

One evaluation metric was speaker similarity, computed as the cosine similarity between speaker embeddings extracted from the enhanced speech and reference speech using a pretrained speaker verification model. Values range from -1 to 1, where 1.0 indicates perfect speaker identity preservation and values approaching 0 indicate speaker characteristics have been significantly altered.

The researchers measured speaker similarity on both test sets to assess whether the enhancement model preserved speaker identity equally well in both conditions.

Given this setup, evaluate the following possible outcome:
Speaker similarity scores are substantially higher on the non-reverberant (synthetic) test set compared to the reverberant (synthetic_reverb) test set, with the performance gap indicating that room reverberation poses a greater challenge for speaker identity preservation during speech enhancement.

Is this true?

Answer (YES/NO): YES